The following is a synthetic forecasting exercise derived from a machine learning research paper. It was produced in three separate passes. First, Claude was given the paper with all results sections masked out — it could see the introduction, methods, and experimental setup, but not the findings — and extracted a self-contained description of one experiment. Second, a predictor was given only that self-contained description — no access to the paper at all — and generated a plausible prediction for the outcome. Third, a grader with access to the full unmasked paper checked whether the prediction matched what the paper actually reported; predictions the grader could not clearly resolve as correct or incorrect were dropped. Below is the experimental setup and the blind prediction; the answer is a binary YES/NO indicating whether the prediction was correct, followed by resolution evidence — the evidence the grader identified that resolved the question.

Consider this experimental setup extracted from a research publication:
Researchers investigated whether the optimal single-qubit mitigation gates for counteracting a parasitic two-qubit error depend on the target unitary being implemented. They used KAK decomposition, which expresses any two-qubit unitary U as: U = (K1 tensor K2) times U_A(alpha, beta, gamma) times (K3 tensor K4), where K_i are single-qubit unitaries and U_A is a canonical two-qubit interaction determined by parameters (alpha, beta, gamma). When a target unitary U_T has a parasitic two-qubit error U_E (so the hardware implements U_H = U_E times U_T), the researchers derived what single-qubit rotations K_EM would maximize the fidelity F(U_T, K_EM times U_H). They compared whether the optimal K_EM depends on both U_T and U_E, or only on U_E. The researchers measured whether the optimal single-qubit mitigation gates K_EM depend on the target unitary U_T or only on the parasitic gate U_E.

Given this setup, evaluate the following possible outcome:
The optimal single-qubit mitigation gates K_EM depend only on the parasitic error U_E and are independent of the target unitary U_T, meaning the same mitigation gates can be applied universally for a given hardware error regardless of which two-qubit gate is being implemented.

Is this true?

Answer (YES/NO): YES